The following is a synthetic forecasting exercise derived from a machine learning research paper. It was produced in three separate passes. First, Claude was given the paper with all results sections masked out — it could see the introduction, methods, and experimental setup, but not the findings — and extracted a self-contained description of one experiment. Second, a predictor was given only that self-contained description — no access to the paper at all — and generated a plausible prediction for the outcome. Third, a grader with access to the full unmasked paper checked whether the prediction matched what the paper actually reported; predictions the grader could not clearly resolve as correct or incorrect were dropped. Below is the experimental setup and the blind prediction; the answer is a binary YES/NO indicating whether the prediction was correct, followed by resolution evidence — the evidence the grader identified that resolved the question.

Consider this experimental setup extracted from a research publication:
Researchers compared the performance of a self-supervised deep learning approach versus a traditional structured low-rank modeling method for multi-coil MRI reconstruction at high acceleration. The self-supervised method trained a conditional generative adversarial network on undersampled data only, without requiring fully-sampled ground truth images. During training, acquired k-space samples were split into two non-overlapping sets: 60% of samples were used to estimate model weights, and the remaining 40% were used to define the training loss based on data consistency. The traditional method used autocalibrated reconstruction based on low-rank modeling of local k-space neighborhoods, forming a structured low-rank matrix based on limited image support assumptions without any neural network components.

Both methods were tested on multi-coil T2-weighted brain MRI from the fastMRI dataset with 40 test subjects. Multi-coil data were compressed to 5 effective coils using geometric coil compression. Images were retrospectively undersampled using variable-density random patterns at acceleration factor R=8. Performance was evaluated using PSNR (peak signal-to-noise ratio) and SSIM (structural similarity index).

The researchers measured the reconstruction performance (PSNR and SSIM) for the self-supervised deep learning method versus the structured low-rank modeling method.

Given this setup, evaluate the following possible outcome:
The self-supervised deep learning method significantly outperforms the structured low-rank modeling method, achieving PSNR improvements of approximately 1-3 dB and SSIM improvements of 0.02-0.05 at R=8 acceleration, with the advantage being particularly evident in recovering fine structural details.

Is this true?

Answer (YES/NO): NO